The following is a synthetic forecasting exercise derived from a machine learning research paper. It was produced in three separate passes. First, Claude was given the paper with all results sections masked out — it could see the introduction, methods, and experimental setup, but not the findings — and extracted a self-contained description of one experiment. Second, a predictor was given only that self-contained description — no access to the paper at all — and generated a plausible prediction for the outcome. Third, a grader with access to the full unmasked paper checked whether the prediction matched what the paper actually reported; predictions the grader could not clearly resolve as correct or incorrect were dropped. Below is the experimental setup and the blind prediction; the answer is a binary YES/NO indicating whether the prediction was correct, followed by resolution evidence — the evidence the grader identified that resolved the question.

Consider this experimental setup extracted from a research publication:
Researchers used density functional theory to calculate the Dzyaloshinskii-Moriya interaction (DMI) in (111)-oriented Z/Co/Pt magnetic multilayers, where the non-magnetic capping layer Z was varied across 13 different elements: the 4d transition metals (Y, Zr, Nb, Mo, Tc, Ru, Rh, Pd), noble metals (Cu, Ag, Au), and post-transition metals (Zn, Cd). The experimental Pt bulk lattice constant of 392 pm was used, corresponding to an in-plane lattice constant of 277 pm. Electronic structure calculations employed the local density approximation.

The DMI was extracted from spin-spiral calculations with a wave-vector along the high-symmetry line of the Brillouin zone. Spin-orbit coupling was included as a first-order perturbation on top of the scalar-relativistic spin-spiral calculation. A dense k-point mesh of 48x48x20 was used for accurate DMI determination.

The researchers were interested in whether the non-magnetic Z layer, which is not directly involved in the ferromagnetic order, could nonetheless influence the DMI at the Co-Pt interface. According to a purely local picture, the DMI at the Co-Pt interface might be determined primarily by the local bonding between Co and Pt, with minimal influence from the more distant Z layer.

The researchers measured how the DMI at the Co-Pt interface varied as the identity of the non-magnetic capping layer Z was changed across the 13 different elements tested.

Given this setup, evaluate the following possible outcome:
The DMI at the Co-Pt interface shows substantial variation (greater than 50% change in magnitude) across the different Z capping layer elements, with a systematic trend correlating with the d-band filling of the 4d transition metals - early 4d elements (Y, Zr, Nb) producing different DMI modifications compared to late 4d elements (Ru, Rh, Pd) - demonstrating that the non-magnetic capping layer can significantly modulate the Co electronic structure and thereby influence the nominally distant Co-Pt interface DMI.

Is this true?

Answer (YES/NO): YES